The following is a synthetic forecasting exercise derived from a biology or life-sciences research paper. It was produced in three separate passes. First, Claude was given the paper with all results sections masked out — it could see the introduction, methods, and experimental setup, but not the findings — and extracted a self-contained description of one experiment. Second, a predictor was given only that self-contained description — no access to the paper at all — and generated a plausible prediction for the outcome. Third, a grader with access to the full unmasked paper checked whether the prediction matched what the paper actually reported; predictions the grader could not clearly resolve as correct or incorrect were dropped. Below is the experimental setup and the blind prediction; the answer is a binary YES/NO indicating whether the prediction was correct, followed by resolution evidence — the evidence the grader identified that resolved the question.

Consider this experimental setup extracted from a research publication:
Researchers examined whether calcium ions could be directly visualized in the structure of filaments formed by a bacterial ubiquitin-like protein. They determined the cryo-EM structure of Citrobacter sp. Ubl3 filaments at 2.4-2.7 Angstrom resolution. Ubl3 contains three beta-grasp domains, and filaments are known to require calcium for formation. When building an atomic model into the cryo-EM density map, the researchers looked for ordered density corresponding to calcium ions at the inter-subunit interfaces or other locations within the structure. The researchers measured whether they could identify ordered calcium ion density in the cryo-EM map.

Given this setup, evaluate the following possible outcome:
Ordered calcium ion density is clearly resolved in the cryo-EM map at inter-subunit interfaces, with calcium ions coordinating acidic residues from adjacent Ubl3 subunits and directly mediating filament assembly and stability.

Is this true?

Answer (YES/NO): YES